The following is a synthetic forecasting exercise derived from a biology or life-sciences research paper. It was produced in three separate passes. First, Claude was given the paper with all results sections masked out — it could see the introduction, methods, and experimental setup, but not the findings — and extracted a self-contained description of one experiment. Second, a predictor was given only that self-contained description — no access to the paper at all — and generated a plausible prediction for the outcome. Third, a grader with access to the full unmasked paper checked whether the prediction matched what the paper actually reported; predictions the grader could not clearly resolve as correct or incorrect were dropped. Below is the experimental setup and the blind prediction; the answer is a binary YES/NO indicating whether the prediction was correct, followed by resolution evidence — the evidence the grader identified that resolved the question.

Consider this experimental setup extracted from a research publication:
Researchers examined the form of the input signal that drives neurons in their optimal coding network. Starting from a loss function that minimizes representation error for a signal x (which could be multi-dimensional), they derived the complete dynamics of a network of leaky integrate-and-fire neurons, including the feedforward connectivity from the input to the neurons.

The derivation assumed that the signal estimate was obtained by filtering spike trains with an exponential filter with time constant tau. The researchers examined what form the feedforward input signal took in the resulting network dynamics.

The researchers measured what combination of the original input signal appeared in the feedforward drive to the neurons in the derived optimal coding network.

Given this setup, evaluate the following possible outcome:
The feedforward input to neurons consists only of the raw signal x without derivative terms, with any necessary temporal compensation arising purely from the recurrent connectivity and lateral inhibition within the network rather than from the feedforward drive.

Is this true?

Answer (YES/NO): NO